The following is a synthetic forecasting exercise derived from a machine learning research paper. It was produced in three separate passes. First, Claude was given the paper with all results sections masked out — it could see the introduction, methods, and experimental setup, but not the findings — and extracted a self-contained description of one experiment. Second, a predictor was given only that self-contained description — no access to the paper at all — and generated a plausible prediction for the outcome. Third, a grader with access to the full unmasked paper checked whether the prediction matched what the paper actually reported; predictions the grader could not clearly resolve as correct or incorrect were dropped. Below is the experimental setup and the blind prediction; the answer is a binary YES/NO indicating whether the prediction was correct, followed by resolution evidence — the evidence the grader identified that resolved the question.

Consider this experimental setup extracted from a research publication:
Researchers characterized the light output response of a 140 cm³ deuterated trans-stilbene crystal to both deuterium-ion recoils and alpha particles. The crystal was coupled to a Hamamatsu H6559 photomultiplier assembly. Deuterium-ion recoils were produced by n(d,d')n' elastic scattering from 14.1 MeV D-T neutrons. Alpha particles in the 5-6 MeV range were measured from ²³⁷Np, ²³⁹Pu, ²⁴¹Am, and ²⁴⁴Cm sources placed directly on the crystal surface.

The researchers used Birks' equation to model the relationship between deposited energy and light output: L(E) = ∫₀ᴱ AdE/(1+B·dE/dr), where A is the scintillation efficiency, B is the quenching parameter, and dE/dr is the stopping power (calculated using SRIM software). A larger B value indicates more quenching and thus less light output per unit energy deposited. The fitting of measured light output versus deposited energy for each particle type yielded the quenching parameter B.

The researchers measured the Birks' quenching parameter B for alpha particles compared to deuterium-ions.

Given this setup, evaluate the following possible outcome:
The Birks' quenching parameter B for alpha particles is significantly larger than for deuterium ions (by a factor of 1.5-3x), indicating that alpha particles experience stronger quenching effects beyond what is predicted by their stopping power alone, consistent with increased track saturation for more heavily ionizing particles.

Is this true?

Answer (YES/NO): NO